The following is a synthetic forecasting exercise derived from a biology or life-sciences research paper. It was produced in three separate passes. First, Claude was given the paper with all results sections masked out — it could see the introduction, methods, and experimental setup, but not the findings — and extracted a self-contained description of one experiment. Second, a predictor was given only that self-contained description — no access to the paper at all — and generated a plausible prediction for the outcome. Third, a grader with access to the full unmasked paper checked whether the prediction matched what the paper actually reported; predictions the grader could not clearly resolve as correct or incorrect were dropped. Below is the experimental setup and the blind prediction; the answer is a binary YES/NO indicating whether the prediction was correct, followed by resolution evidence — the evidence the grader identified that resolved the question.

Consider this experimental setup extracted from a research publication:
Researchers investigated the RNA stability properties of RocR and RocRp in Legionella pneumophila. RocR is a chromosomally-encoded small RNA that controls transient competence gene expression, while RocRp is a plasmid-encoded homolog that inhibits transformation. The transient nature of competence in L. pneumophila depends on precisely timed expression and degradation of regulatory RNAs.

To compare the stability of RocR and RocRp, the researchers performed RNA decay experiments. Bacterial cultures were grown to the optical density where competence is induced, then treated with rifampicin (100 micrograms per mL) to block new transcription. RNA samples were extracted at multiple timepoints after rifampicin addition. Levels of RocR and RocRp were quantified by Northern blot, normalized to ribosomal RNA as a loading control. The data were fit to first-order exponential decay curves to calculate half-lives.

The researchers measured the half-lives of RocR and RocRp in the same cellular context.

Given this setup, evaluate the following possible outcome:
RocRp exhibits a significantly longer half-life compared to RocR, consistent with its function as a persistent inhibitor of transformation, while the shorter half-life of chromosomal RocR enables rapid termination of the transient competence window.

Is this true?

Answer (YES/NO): NO